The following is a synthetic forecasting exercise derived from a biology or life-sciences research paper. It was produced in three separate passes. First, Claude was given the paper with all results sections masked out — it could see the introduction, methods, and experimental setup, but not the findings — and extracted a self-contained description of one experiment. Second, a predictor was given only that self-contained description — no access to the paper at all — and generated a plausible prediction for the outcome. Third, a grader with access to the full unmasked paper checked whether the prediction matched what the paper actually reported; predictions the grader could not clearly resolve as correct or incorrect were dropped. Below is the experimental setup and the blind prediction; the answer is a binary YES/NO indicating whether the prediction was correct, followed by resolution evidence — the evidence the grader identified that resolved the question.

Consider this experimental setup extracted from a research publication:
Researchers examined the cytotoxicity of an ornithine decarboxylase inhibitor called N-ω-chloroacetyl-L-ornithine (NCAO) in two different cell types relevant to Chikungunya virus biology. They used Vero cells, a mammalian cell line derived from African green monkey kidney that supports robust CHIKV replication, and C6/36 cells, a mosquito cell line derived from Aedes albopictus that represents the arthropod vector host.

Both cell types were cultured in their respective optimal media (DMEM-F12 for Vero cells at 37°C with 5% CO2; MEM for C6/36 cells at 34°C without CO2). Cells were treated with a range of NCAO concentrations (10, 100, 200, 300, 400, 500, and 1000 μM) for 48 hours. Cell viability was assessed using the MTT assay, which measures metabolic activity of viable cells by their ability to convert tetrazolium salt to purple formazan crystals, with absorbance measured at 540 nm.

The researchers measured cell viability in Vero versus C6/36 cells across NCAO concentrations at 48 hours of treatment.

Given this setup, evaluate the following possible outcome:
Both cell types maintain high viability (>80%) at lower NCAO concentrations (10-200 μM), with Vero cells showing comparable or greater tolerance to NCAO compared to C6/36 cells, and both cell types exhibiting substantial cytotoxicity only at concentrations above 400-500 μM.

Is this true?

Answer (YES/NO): NO